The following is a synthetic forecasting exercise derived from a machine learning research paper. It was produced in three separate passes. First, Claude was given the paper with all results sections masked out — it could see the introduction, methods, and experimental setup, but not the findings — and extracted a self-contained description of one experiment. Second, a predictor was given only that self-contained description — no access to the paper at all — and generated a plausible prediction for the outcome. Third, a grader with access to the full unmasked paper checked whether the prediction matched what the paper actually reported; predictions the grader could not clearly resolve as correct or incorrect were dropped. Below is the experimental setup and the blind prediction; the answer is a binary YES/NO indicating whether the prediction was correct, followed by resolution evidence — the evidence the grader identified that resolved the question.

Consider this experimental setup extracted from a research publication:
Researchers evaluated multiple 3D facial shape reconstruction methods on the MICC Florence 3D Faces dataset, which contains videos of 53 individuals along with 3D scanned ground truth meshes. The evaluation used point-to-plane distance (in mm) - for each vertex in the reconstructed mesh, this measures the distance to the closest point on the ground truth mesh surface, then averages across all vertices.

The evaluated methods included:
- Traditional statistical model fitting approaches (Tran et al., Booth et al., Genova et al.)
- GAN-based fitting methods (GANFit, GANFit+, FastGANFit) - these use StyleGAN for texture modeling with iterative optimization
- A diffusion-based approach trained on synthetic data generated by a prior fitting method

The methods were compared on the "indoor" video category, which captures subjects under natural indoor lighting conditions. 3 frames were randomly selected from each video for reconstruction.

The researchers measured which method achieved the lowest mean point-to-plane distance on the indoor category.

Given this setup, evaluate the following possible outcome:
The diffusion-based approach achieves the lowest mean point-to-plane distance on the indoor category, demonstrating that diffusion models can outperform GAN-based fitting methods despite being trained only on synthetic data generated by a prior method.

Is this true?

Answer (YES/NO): NO